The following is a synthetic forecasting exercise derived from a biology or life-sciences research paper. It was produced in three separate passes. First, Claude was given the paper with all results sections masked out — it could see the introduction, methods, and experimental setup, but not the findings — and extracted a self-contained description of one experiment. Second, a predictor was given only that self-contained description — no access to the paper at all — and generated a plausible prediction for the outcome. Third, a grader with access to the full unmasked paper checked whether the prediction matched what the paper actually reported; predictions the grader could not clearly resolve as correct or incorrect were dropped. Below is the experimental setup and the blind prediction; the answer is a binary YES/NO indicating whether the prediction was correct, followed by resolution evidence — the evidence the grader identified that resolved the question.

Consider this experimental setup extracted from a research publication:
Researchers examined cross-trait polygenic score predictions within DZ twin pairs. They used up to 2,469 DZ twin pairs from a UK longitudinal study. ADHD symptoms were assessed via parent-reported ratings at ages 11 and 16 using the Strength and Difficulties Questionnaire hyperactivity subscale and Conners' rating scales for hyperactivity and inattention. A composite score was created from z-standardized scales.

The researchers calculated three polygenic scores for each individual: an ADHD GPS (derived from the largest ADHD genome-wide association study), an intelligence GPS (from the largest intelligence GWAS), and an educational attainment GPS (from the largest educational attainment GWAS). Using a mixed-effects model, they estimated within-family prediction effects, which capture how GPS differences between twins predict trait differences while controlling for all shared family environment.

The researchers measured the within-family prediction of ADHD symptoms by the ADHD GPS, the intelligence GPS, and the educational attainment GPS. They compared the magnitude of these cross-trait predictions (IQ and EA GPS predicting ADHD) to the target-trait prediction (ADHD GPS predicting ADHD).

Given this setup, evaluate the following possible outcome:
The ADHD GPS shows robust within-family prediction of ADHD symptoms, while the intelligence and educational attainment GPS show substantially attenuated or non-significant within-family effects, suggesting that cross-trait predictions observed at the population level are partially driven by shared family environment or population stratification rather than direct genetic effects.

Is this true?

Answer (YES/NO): NO